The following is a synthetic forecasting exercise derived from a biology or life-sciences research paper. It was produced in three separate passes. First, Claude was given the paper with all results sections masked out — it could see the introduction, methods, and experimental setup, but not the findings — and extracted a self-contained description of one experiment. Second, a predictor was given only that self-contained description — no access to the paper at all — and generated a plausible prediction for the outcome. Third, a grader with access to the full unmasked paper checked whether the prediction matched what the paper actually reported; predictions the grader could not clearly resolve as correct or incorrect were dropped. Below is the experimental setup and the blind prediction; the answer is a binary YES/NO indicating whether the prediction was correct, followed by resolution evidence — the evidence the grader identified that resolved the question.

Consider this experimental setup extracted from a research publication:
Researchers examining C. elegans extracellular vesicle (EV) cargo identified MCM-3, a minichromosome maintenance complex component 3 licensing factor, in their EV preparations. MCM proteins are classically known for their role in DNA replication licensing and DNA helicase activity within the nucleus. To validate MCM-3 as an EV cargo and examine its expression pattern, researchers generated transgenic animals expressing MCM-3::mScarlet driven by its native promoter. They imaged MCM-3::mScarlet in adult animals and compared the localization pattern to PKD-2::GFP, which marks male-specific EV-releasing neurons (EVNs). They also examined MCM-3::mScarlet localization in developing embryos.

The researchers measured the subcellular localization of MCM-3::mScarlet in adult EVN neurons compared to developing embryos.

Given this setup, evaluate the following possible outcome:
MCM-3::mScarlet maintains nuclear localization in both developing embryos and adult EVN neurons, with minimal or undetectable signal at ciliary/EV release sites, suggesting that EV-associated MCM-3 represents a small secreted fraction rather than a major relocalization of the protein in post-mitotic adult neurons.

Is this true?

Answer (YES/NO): NO